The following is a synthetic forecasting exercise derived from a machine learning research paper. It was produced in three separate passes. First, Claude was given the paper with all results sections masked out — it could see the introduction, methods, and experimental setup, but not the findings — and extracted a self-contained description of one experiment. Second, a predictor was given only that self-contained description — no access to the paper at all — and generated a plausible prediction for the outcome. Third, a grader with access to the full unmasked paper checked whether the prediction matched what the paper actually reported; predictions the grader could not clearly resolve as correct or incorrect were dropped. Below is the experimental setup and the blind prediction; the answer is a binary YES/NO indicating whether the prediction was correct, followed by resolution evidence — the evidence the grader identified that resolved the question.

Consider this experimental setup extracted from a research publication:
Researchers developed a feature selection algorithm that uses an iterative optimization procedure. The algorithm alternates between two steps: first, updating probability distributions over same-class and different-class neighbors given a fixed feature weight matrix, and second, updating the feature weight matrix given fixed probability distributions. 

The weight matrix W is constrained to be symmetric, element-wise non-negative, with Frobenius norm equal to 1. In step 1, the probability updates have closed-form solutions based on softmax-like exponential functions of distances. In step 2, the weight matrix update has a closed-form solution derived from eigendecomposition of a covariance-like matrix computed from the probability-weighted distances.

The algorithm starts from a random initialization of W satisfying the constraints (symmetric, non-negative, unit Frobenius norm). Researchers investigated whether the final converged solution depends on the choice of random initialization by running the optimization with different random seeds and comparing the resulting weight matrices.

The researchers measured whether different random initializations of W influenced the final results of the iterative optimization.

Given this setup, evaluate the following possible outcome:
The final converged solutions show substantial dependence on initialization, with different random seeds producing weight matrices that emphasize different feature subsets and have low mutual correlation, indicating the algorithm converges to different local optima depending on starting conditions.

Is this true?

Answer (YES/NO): NO